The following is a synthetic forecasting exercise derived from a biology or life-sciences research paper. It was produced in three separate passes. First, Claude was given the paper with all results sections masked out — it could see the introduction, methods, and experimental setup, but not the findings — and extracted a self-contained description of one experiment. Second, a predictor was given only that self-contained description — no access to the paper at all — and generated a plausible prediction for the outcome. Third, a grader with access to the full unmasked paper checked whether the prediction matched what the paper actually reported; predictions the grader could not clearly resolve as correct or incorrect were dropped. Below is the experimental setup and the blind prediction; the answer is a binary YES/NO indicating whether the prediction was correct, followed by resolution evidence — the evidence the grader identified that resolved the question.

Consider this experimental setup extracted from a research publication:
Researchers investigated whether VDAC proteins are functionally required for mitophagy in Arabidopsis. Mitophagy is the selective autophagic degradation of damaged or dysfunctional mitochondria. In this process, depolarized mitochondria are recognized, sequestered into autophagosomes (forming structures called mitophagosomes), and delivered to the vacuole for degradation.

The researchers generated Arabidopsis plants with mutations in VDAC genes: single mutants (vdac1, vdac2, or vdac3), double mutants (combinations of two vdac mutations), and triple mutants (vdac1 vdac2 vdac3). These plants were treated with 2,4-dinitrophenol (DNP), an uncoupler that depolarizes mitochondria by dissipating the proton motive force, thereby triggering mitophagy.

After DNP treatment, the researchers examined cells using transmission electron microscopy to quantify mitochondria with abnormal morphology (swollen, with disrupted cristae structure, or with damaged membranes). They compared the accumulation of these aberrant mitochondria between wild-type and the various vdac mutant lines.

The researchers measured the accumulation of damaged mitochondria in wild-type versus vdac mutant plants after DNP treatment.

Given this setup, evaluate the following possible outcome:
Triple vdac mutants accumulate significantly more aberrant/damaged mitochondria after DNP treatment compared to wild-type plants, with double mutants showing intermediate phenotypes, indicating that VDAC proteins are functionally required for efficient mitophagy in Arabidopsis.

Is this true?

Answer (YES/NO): YES